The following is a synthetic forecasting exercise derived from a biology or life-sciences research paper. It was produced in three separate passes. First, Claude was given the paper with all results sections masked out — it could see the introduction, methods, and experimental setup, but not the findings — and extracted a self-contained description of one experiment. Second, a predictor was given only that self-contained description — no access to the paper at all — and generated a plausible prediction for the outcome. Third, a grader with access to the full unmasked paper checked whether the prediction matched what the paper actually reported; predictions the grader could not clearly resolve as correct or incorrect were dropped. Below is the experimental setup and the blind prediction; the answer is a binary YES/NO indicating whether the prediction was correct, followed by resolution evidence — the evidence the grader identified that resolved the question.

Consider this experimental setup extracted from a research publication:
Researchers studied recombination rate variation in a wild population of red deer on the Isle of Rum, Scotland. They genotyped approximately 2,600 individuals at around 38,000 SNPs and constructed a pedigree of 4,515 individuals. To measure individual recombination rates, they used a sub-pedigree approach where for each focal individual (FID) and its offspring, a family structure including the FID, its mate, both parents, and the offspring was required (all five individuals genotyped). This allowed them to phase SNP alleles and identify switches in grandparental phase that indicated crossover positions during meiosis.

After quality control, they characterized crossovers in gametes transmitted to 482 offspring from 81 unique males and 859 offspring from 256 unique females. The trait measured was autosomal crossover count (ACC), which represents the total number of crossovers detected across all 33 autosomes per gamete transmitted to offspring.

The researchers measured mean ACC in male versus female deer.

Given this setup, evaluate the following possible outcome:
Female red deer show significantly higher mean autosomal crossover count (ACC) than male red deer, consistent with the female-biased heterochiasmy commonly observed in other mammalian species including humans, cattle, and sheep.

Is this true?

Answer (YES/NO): YES